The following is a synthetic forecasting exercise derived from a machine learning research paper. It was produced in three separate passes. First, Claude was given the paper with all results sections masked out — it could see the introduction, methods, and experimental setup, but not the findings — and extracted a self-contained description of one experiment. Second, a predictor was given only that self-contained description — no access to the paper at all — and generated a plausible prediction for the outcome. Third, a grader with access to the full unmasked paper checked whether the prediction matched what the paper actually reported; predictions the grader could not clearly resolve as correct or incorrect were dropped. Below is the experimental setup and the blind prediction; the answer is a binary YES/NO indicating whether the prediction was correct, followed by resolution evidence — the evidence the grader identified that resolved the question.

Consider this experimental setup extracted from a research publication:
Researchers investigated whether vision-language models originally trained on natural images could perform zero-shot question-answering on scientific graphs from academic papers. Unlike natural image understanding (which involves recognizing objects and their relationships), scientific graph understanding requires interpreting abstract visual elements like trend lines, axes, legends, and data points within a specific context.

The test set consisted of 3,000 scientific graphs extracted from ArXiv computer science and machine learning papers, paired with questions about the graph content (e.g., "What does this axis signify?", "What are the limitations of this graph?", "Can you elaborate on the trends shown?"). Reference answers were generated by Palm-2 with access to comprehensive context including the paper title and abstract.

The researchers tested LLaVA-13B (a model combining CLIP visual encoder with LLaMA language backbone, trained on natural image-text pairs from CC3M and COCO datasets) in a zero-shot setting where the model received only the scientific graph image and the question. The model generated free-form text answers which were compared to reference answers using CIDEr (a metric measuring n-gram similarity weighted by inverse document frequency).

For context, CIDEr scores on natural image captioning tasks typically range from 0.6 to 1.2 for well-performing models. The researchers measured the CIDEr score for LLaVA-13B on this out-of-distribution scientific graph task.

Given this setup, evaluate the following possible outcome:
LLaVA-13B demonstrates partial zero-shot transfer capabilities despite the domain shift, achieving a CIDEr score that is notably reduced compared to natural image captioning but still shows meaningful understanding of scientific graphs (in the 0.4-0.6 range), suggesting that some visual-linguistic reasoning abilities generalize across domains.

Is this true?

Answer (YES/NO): NO